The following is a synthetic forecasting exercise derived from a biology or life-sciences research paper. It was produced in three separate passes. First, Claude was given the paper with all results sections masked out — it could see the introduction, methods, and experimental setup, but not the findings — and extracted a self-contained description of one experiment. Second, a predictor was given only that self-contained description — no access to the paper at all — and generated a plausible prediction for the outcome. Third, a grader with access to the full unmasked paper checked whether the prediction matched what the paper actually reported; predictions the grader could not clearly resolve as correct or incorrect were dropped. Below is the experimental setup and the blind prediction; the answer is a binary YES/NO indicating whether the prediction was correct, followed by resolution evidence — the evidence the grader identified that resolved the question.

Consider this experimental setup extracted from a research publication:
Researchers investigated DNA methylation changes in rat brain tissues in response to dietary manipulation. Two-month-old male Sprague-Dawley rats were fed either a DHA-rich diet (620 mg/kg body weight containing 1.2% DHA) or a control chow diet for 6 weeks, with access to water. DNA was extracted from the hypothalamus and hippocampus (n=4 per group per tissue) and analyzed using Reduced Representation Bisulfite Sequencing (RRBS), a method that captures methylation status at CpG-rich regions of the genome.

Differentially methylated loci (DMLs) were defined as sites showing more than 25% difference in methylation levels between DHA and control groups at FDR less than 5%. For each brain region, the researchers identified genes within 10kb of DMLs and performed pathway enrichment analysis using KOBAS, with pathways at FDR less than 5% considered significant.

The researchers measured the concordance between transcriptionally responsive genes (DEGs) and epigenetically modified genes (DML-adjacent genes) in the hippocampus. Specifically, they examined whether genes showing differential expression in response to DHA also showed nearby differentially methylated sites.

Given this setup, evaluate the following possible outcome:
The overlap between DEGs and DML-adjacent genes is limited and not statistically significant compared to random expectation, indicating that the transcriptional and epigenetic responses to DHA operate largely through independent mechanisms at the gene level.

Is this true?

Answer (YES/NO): YES